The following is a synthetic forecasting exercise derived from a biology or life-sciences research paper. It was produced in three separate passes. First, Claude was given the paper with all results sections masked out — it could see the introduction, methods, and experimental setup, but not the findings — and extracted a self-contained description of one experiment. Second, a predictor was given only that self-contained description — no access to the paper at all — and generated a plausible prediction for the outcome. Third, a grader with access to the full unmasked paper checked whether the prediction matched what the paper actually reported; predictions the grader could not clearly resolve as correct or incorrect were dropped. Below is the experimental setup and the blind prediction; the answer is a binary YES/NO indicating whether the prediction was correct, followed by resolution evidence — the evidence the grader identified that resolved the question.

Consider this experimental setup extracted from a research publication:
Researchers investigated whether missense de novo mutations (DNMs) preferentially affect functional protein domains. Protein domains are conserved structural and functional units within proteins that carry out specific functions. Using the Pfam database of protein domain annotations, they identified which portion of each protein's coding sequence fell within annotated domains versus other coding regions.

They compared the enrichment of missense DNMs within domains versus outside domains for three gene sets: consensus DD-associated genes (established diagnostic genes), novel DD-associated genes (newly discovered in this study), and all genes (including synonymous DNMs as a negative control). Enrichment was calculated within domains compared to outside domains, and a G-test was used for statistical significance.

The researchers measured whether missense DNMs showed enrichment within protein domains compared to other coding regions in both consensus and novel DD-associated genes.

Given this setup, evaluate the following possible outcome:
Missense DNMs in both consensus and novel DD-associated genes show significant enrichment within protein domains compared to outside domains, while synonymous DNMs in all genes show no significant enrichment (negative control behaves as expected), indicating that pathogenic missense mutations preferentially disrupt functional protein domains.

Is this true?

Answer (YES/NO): YES